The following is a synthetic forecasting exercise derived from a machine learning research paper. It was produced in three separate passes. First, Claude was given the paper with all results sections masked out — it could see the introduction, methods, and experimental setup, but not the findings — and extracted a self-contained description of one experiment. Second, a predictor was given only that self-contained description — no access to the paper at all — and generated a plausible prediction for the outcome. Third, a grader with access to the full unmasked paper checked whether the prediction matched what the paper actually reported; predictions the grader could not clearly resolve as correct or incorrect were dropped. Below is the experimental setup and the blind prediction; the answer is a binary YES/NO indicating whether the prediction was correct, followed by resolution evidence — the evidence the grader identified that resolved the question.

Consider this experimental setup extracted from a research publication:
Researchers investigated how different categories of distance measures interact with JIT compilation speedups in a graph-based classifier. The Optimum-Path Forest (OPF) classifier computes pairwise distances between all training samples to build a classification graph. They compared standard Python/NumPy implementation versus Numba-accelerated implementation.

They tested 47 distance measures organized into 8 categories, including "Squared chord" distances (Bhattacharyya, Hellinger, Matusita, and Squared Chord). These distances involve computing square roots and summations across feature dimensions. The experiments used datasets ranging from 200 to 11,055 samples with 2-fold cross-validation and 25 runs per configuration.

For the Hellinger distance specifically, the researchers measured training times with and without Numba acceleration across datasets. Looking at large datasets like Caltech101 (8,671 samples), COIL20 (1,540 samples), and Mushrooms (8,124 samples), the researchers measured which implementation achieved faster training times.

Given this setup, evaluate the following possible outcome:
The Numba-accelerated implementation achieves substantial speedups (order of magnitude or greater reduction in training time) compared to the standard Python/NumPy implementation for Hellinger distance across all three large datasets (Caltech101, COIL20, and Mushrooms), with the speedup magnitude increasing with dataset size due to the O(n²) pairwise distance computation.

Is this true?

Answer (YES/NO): NO